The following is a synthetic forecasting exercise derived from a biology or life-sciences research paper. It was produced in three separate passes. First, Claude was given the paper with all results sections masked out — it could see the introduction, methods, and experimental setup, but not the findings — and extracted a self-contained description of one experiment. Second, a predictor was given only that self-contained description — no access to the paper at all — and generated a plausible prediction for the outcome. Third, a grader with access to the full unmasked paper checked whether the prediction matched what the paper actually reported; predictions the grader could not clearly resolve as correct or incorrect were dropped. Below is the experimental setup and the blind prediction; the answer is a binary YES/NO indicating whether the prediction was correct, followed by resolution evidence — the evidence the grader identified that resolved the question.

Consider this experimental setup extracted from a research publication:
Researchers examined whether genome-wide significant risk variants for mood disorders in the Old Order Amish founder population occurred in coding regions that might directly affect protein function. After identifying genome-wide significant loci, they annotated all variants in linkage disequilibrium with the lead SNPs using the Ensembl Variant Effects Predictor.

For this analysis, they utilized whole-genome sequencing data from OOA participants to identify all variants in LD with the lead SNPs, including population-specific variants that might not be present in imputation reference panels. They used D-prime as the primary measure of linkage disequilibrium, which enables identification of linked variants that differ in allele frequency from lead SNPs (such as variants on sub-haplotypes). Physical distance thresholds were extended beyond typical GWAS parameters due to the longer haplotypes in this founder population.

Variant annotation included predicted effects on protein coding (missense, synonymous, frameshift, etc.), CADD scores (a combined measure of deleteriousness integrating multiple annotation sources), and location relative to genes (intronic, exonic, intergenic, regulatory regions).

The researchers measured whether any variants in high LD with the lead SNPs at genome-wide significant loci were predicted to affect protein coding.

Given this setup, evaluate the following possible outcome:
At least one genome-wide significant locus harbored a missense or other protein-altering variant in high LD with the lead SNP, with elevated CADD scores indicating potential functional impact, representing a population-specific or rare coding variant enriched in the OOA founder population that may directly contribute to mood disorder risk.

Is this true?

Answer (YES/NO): YES